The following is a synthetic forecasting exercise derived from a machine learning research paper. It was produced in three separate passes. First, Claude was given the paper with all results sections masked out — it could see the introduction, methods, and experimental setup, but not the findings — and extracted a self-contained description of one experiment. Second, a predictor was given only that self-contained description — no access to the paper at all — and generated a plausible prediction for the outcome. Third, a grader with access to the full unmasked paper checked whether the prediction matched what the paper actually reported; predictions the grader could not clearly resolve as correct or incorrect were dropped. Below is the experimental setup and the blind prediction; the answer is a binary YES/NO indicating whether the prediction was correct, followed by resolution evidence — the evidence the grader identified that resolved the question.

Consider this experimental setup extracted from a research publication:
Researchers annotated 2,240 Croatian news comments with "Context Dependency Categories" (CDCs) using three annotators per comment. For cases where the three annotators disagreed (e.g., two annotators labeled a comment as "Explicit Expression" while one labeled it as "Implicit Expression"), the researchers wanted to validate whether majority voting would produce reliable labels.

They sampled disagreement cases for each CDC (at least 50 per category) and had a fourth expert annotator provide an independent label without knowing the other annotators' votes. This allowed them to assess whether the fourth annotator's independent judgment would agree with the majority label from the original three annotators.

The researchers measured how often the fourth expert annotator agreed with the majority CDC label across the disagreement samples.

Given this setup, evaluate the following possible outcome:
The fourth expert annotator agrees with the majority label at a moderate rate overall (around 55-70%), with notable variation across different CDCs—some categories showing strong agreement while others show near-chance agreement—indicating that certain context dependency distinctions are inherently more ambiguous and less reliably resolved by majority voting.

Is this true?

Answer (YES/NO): NO